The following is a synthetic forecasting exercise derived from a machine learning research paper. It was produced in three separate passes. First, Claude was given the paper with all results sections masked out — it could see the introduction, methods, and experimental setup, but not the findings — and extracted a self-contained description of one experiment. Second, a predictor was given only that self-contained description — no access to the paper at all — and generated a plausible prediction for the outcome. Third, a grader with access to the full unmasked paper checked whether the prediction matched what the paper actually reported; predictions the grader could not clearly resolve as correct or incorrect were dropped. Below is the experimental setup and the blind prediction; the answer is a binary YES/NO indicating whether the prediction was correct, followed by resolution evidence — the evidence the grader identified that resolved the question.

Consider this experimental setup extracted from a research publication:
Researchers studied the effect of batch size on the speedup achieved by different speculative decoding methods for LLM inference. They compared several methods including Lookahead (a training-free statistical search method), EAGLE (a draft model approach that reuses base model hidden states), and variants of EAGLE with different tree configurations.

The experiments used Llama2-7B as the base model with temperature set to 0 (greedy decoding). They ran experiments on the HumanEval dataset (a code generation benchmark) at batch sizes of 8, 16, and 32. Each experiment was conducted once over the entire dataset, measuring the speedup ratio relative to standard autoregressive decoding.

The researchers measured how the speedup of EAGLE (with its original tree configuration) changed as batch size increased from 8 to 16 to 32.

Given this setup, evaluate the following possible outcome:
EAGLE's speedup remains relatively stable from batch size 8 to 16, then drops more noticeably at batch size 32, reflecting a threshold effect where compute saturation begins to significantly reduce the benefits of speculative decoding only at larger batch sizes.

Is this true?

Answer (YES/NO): YES